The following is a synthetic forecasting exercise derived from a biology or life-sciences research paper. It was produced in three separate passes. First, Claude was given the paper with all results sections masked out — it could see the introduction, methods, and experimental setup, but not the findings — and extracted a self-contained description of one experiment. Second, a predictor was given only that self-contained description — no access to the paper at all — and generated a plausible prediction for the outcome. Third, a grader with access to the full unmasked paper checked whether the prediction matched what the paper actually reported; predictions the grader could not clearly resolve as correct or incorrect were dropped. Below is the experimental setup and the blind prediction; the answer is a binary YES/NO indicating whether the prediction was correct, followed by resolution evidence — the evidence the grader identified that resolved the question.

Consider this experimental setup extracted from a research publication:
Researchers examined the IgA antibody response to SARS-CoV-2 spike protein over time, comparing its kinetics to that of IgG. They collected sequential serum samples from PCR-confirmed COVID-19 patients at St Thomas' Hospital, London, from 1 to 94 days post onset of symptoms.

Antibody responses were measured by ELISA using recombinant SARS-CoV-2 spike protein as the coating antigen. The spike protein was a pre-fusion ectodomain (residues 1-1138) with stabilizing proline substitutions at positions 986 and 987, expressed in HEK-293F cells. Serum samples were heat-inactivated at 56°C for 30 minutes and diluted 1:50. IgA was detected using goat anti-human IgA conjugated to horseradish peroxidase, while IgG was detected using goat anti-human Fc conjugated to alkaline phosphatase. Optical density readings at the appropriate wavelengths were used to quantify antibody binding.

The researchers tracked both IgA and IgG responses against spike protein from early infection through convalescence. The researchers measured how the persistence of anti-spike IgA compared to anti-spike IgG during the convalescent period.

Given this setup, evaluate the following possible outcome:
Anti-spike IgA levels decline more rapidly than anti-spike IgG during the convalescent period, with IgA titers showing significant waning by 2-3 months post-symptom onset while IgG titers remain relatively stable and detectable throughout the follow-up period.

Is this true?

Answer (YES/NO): YES